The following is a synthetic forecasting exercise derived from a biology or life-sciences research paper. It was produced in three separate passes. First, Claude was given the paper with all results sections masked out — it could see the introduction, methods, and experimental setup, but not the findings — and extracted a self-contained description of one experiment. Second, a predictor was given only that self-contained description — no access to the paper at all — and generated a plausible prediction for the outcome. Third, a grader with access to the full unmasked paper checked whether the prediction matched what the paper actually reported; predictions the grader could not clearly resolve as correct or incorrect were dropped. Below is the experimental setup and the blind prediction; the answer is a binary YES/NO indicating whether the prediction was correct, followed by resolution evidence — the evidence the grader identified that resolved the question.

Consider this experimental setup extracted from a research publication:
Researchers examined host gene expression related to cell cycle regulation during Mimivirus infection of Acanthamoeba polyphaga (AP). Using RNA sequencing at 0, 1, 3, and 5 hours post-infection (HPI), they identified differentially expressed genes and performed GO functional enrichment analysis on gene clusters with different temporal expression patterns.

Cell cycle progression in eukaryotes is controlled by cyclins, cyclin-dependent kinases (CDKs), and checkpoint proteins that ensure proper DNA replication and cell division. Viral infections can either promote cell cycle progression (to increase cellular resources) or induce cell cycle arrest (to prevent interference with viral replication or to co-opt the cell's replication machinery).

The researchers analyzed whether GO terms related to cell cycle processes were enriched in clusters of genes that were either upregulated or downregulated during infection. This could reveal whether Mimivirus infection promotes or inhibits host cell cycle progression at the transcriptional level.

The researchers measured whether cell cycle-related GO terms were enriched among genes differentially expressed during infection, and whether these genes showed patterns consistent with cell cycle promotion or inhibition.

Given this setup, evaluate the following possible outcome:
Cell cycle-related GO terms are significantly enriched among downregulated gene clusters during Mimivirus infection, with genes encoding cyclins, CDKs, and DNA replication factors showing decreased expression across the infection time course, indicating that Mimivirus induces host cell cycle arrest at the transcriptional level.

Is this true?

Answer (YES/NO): YES